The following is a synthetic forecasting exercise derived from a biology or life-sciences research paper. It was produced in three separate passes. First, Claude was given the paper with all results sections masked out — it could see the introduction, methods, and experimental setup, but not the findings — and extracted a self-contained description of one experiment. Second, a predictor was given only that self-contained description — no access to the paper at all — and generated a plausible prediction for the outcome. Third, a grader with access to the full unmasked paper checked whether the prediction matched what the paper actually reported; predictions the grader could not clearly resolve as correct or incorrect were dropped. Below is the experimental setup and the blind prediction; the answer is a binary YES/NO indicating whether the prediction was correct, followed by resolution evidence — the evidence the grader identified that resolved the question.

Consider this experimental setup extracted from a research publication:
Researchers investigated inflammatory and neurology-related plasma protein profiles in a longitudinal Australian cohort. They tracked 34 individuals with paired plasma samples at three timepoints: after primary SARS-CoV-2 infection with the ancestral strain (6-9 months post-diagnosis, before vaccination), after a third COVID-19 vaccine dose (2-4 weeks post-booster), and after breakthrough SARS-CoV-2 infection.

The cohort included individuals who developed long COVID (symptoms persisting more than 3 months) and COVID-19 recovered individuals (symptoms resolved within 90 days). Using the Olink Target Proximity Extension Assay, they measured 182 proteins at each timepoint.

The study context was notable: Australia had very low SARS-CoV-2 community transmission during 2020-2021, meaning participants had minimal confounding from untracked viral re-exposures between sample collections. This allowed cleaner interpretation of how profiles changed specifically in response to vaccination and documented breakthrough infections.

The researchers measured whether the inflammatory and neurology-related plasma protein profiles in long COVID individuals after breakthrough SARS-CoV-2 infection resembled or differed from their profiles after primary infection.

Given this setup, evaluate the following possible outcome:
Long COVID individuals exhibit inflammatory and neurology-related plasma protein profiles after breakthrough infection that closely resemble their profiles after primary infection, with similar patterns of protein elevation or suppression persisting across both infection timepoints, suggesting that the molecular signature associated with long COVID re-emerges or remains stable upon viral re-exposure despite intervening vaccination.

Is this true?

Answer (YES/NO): NO